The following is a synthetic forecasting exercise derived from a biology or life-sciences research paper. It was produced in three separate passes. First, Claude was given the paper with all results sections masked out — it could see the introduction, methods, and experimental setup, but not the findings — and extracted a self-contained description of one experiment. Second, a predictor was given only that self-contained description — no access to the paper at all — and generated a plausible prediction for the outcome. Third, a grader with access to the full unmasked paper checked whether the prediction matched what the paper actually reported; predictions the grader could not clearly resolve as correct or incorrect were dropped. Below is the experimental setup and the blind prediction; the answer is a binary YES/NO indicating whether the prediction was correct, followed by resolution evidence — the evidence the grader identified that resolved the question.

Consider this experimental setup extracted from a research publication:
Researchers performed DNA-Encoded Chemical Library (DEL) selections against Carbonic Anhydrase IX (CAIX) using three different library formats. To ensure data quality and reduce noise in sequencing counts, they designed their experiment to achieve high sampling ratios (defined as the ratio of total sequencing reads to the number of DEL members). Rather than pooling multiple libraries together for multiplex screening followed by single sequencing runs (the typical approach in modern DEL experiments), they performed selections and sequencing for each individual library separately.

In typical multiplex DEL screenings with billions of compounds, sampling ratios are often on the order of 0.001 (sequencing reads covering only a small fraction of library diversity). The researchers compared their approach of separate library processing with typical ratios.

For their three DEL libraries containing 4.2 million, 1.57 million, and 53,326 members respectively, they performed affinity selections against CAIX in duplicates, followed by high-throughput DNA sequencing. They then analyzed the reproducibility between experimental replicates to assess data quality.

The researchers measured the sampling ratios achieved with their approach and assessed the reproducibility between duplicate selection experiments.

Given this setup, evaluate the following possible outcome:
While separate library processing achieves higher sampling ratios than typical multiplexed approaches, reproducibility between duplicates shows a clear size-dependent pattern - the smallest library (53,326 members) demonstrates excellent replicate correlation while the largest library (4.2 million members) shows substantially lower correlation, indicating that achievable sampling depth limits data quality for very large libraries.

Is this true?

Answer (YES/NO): NO